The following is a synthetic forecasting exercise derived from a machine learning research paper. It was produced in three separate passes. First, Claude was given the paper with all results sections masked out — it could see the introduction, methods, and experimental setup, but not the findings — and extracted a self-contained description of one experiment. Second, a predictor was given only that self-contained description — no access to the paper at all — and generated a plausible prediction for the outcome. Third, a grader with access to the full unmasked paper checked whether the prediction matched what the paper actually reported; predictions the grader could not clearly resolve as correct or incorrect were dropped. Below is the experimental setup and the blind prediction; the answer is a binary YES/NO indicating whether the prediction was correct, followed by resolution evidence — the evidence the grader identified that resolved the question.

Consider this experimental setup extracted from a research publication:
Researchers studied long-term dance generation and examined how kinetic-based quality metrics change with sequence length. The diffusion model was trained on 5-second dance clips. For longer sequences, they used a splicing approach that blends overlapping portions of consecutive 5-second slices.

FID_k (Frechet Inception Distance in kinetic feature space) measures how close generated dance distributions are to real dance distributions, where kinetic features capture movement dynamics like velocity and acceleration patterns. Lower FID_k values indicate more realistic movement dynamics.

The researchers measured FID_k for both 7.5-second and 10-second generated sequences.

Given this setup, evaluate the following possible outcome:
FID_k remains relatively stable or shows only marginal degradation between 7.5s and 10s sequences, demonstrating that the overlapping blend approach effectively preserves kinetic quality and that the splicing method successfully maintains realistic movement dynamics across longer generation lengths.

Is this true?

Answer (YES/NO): YES